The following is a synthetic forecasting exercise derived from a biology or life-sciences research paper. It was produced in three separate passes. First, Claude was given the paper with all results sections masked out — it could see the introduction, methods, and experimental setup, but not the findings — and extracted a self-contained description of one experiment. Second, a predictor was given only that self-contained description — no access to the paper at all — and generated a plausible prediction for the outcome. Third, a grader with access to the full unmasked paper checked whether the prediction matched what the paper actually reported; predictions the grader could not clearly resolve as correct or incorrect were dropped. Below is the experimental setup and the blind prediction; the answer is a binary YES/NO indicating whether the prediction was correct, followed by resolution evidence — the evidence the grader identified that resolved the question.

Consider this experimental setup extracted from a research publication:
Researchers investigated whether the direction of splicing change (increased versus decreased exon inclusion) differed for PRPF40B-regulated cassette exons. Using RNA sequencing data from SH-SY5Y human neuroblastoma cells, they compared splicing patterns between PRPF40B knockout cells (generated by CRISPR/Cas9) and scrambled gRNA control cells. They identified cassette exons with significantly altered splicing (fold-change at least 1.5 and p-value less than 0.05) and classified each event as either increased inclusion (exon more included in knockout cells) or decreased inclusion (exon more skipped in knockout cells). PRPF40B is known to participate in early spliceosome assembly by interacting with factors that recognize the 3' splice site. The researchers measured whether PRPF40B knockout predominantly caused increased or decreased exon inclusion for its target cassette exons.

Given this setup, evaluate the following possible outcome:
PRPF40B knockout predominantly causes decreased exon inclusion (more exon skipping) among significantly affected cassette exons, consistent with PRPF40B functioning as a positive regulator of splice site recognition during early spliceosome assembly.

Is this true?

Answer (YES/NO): YES